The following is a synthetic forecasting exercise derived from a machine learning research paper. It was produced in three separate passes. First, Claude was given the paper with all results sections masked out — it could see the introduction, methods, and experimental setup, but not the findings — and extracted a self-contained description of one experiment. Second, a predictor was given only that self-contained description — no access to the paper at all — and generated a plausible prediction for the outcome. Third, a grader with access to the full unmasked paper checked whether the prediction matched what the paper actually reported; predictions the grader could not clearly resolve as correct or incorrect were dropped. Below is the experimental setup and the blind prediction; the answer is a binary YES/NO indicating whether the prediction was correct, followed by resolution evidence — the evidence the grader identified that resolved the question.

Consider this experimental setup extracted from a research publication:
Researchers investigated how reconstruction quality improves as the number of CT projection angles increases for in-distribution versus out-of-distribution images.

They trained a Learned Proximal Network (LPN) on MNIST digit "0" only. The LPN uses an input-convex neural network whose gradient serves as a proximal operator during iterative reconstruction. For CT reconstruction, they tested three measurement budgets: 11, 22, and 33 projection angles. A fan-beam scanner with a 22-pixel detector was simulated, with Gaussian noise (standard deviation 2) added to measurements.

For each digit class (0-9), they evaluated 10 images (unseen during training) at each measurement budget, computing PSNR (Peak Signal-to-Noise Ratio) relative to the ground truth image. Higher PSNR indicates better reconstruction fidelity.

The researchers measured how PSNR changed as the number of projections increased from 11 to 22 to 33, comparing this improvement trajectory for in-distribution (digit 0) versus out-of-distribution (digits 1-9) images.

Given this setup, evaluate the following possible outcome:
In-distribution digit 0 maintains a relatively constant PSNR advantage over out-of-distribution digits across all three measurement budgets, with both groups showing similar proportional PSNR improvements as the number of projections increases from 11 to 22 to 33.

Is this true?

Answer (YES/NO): NO